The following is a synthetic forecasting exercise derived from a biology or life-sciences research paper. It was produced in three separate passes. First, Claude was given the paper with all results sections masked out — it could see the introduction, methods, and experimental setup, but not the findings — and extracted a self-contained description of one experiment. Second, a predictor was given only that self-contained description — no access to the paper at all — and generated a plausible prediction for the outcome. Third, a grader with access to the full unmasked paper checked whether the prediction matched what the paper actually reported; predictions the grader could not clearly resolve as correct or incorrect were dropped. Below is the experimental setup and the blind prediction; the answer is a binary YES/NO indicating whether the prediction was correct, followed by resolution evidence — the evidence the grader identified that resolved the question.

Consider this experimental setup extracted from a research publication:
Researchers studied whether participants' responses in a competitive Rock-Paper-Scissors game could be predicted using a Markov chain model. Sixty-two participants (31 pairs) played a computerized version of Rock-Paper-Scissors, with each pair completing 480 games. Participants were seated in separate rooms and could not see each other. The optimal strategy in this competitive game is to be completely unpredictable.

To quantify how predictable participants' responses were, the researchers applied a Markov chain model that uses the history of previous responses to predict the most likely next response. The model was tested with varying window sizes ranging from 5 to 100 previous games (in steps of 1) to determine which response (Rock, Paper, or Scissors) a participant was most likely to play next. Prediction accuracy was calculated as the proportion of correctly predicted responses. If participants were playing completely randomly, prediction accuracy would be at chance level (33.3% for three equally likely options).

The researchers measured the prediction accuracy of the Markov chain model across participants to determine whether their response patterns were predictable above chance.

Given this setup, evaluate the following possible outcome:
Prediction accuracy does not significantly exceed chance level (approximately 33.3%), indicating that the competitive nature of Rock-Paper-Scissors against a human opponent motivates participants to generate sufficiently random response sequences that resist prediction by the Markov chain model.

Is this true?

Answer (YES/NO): NO